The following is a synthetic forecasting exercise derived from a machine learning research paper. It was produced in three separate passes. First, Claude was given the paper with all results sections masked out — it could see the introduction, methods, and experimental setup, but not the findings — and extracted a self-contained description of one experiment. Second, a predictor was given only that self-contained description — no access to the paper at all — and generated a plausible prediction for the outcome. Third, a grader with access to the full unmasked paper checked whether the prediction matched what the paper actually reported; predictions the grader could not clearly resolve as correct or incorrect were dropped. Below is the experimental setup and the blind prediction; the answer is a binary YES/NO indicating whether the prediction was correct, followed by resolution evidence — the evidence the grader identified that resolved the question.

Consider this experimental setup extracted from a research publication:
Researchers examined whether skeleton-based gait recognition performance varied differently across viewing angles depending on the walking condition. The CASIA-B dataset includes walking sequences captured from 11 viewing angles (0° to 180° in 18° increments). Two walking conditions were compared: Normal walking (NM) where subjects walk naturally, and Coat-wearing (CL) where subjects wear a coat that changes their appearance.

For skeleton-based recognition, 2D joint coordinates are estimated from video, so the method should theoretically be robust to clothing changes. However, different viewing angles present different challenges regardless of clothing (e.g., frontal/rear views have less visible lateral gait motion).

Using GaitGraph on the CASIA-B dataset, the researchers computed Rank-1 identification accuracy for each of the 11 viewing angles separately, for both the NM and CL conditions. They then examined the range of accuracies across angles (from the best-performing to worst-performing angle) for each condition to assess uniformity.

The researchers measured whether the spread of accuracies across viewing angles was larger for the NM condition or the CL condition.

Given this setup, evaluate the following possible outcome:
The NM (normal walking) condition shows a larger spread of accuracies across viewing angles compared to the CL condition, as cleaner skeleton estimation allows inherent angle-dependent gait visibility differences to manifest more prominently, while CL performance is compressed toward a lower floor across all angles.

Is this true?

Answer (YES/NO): YES